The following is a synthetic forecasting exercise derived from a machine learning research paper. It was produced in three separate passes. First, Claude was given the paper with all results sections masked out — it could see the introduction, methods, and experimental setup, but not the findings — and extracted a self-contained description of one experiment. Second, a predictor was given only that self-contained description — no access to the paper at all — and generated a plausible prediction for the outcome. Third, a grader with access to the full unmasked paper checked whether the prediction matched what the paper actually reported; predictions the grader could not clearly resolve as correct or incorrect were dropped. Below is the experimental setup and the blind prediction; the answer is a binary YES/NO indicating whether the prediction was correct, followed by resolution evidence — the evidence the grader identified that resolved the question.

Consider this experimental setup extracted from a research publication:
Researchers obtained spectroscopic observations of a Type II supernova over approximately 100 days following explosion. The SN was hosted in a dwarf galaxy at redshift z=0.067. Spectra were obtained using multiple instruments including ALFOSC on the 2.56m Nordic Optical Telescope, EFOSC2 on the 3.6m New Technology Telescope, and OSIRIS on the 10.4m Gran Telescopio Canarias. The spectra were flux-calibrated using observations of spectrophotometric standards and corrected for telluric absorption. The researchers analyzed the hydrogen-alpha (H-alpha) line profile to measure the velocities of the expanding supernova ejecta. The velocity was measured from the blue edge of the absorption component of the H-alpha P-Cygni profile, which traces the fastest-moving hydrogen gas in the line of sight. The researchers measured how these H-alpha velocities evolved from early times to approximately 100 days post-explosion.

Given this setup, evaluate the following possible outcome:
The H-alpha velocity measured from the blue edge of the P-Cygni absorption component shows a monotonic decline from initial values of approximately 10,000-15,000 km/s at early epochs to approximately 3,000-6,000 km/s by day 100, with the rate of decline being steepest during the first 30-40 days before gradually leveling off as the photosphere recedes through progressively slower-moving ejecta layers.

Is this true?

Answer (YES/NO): NO